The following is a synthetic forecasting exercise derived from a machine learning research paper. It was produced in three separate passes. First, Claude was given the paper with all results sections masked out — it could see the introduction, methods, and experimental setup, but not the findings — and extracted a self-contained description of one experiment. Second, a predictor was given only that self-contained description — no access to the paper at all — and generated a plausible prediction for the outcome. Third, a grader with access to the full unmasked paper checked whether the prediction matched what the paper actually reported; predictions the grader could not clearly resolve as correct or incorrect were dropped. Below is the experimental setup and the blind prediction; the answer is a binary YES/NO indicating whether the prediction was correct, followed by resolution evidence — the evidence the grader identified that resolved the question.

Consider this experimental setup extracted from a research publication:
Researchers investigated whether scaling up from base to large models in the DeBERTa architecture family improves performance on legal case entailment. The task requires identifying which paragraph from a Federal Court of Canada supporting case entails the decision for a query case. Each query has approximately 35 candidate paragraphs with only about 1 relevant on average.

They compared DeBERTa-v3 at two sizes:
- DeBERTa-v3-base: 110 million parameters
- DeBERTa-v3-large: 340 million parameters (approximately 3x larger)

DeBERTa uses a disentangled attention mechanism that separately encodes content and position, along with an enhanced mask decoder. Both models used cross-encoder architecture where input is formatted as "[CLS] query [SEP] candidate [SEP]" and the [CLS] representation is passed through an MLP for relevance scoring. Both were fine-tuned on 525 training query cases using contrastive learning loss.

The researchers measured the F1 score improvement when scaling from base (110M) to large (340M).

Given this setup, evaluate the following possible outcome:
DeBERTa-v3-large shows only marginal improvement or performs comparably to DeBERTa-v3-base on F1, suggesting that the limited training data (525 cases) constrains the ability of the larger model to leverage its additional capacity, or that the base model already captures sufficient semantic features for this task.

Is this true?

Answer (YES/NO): NO